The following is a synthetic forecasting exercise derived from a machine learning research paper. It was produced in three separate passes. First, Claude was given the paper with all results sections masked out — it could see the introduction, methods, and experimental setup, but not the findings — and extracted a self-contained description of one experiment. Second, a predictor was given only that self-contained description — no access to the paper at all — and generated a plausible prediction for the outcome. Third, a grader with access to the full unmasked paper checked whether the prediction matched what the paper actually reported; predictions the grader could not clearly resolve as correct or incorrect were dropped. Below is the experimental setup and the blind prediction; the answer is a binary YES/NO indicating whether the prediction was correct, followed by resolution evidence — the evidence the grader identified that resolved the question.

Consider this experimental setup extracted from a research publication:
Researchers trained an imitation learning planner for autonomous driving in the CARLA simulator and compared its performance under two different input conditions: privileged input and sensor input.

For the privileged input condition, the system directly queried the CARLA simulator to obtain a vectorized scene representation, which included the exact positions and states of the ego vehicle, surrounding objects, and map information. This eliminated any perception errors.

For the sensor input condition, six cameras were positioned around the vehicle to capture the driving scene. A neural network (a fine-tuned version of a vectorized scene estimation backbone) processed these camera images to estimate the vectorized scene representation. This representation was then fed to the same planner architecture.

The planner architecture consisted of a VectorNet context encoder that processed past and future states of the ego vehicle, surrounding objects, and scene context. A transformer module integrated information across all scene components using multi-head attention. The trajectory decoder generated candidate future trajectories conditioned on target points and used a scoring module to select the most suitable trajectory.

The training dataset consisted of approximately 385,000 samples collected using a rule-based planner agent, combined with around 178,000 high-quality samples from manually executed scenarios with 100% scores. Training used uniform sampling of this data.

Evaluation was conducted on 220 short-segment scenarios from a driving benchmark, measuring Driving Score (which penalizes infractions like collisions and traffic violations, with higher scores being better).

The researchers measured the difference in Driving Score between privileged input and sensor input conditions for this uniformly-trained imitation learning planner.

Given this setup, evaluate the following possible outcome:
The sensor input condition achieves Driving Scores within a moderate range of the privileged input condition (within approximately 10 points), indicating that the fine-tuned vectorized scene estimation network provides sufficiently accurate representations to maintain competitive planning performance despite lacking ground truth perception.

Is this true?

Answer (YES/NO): YES